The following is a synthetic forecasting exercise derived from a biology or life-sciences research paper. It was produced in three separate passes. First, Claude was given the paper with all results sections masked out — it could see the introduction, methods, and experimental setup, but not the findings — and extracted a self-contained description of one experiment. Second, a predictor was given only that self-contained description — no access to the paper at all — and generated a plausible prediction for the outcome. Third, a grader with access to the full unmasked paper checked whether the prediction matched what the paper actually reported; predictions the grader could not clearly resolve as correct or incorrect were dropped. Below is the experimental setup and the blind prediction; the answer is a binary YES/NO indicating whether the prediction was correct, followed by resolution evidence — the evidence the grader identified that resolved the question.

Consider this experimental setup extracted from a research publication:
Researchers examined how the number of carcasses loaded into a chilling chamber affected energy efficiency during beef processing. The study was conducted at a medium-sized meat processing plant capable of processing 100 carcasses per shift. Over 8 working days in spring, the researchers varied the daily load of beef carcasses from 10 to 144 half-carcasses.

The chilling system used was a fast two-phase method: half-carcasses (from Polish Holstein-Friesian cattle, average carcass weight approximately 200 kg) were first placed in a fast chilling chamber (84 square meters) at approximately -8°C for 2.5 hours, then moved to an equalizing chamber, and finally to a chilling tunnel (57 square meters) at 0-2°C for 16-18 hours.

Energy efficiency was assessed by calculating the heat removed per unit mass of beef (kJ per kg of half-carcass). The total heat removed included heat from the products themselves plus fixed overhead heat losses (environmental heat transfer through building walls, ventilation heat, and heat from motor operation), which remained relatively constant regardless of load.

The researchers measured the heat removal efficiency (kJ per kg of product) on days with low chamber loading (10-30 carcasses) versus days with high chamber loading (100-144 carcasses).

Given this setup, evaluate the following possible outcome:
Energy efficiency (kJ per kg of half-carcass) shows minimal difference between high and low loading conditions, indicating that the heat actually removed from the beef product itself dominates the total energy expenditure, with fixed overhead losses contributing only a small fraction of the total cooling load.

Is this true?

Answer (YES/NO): NO